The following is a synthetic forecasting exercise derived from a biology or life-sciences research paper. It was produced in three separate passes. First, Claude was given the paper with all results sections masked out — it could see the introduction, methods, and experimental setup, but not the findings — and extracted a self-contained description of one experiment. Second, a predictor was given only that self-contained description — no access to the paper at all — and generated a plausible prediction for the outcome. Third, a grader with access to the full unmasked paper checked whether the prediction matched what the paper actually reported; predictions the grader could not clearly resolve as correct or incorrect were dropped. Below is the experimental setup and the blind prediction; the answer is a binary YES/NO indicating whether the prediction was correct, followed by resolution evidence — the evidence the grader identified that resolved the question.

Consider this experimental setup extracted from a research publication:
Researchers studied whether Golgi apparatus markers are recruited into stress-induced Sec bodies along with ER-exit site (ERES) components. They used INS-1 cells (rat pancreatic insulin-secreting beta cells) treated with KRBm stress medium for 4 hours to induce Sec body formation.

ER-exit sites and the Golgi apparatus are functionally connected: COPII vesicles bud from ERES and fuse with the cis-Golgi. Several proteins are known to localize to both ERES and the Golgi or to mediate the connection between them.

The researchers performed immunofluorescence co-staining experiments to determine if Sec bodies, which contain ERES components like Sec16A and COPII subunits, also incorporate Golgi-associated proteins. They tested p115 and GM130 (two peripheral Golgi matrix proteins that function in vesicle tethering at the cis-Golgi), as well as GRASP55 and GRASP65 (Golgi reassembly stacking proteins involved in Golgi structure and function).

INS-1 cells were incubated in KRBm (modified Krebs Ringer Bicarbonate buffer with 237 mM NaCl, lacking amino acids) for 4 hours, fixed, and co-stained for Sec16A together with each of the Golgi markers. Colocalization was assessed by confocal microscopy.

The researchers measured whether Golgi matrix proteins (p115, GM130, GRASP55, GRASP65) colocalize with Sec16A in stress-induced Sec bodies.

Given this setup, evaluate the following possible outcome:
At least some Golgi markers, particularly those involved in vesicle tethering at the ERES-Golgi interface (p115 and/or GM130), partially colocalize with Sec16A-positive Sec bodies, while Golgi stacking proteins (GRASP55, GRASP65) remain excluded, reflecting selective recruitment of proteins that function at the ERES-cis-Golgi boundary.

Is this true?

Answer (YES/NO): YES